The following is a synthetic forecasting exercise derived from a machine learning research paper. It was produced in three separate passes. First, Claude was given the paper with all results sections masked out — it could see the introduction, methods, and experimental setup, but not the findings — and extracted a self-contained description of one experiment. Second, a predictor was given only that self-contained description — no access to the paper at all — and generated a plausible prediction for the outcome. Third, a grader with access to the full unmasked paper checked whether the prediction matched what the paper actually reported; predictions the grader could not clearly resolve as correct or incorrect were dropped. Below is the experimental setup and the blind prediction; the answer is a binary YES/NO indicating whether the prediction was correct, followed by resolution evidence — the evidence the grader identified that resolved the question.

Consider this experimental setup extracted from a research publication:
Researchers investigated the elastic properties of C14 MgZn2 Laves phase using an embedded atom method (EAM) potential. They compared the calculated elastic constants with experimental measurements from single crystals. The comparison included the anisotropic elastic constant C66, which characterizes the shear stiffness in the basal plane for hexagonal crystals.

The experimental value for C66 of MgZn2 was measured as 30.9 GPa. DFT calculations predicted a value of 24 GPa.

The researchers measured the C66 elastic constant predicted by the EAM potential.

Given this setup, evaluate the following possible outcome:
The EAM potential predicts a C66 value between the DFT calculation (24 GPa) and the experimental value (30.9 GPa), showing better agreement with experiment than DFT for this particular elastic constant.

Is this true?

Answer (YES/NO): NO